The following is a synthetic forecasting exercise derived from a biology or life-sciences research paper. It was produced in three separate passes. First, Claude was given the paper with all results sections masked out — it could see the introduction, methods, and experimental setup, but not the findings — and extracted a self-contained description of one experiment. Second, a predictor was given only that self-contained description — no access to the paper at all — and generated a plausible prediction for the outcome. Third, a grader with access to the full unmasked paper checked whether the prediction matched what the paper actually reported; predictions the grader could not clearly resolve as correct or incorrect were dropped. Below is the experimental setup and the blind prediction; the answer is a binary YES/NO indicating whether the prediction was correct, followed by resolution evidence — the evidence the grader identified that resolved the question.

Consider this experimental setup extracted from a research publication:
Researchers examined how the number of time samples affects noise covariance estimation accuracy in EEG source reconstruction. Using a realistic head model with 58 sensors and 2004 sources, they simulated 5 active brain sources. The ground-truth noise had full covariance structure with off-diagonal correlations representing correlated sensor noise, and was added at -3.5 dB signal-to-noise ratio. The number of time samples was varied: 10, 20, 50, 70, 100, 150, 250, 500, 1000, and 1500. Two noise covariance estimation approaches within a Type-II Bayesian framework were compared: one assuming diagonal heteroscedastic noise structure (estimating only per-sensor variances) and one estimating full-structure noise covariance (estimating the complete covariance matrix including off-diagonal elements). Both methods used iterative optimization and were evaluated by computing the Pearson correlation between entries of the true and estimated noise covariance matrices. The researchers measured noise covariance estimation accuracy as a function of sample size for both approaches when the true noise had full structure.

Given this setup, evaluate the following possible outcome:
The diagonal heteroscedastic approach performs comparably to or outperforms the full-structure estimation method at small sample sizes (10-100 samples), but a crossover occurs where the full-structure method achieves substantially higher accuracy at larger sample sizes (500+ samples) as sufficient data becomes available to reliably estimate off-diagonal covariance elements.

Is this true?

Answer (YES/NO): NO